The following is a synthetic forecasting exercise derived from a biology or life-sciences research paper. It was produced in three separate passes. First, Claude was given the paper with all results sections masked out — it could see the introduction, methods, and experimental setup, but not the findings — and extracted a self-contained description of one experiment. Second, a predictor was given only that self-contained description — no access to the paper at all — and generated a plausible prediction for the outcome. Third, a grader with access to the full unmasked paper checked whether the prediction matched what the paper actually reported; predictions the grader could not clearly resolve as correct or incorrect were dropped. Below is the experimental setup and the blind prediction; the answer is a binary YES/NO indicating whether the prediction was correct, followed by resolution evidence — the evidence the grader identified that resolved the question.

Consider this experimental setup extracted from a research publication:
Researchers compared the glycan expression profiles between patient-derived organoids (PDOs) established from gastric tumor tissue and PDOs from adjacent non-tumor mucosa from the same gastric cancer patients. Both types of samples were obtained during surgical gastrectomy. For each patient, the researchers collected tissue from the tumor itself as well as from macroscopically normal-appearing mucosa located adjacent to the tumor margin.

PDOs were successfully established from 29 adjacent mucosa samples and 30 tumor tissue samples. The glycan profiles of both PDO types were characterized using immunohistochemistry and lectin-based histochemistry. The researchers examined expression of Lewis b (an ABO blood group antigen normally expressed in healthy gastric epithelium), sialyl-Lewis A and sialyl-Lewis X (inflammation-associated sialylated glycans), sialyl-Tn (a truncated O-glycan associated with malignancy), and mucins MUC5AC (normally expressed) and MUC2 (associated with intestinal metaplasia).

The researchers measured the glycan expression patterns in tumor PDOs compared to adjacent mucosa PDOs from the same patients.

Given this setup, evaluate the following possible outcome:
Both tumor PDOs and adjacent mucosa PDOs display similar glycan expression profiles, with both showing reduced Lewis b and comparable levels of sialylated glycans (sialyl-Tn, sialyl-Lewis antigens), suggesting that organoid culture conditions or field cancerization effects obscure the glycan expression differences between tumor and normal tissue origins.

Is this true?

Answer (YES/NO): NO